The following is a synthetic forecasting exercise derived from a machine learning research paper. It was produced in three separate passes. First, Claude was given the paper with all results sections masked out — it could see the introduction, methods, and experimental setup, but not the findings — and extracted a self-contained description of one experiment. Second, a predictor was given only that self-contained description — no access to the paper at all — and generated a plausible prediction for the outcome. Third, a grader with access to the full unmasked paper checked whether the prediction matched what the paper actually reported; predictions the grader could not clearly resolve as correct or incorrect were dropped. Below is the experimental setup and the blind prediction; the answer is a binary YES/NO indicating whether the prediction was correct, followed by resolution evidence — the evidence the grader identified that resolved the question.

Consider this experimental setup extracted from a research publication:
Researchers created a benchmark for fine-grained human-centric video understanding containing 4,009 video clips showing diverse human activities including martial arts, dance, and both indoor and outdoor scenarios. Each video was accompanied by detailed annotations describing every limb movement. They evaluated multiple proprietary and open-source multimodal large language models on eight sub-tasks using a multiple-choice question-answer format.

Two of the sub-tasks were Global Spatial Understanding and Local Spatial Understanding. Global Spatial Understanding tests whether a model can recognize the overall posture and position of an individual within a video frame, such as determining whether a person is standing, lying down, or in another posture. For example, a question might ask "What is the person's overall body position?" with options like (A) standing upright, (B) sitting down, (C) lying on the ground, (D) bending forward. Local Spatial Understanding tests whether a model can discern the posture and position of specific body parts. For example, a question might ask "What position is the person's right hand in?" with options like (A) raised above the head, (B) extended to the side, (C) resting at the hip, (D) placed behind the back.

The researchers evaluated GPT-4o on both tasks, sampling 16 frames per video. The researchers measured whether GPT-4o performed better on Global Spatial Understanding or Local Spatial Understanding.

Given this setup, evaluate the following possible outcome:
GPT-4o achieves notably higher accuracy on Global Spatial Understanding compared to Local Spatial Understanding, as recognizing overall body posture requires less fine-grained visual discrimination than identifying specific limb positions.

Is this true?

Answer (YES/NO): YES